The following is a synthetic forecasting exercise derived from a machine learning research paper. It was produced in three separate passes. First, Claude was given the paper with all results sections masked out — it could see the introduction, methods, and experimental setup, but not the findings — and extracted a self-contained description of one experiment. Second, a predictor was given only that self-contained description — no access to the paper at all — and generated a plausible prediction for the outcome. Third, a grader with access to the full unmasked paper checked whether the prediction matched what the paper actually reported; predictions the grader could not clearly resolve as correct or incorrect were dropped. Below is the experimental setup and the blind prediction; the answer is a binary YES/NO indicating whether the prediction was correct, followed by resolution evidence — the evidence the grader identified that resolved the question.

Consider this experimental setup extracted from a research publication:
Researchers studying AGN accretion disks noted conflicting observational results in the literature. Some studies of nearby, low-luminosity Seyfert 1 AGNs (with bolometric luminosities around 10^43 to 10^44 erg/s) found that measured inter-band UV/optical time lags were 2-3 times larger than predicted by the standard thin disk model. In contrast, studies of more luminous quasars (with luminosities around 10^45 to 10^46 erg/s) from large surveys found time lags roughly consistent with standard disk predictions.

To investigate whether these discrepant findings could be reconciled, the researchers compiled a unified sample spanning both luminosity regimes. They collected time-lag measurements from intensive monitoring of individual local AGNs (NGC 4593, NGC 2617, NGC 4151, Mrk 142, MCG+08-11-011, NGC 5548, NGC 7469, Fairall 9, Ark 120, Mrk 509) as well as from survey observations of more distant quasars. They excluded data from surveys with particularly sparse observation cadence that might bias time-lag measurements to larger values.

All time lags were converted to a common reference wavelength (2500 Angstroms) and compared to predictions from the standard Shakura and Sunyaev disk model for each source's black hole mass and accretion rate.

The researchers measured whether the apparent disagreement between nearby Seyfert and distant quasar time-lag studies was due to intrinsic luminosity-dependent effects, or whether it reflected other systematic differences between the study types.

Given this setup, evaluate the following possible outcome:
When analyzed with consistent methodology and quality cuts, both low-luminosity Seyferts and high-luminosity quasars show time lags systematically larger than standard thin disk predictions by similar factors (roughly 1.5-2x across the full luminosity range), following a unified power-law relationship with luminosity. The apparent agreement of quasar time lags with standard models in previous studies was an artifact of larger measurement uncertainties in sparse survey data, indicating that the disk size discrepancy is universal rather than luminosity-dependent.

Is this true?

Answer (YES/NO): NO